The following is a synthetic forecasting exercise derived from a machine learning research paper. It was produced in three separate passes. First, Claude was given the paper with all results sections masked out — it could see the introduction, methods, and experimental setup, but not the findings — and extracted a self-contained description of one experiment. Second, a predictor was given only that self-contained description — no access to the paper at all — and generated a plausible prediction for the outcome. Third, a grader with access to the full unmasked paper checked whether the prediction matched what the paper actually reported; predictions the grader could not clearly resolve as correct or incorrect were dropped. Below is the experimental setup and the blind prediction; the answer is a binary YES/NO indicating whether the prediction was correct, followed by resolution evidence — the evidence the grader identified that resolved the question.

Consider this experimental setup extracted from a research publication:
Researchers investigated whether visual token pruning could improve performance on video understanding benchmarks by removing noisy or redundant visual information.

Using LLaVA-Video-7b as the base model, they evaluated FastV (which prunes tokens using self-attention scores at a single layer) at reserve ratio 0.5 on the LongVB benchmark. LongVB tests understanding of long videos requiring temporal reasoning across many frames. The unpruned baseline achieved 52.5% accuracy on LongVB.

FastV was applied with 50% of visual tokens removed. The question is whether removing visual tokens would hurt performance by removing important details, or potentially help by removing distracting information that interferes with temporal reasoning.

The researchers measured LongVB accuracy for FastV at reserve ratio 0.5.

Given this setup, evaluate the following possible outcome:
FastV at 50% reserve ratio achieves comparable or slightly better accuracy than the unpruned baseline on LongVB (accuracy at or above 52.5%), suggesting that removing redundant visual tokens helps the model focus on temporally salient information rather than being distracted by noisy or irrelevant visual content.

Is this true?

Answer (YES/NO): YES